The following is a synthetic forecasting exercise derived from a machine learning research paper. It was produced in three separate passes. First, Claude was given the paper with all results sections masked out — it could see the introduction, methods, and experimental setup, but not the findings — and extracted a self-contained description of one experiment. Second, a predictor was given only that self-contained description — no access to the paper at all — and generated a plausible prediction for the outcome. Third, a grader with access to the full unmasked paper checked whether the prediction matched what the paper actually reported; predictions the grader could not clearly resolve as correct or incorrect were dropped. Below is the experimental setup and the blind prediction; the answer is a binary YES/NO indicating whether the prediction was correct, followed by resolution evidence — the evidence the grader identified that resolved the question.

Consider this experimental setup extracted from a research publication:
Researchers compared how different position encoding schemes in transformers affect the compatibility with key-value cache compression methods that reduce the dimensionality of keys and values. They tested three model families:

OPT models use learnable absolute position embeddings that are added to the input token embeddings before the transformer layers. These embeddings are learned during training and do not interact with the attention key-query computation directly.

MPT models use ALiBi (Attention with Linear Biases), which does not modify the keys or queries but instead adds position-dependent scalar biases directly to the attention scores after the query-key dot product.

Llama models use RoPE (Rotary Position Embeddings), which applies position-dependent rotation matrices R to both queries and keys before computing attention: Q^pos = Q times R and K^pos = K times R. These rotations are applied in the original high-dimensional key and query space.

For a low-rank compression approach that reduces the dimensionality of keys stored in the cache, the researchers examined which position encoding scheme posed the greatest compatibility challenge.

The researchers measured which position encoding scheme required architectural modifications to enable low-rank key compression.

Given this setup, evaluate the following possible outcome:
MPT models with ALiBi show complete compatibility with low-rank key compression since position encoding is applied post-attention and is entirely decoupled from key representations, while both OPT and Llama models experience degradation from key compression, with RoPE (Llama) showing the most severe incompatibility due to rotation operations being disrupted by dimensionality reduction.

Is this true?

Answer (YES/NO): NO